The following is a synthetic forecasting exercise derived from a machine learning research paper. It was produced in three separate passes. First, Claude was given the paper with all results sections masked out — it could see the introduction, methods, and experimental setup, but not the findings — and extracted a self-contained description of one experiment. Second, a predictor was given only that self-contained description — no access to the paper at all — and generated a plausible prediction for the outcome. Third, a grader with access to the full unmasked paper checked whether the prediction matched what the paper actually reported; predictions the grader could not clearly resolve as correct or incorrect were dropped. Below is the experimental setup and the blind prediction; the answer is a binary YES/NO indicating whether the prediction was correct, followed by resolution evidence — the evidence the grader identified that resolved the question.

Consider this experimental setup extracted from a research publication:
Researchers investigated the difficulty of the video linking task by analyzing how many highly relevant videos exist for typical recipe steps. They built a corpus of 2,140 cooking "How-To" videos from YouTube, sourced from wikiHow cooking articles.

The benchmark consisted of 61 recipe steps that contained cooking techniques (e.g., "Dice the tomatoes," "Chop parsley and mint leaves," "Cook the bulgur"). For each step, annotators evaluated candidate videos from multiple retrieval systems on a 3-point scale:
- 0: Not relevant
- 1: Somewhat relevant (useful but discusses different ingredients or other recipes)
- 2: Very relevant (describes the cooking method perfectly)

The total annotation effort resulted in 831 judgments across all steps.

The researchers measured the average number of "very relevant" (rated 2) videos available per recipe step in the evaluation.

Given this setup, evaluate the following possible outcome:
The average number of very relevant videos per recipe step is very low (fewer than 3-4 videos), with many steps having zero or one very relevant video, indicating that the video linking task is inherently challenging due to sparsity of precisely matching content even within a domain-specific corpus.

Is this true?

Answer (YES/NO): YES